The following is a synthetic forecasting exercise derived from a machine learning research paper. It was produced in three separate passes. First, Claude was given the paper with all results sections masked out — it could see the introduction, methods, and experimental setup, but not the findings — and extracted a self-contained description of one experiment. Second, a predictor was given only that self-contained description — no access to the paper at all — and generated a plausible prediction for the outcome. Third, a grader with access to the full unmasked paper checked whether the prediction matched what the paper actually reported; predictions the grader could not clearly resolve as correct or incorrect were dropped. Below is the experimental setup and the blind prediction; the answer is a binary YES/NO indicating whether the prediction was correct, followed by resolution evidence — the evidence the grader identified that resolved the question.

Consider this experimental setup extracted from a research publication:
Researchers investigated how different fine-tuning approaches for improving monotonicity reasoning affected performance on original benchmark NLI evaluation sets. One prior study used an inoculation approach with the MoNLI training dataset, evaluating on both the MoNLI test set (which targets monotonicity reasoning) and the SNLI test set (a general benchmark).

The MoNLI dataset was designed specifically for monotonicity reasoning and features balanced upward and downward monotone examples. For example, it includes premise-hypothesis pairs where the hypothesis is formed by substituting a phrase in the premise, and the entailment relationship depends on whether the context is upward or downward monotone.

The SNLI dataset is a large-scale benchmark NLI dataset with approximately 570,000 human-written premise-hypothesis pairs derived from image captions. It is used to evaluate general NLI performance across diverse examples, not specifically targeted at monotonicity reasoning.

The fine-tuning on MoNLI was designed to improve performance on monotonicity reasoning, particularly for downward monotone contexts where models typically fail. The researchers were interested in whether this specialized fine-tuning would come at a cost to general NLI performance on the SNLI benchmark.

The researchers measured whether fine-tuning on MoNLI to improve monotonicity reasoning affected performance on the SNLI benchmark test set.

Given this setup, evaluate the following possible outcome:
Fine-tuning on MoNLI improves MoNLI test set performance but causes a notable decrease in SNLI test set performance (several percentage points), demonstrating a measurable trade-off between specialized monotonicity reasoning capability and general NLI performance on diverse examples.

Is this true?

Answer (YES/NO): NO